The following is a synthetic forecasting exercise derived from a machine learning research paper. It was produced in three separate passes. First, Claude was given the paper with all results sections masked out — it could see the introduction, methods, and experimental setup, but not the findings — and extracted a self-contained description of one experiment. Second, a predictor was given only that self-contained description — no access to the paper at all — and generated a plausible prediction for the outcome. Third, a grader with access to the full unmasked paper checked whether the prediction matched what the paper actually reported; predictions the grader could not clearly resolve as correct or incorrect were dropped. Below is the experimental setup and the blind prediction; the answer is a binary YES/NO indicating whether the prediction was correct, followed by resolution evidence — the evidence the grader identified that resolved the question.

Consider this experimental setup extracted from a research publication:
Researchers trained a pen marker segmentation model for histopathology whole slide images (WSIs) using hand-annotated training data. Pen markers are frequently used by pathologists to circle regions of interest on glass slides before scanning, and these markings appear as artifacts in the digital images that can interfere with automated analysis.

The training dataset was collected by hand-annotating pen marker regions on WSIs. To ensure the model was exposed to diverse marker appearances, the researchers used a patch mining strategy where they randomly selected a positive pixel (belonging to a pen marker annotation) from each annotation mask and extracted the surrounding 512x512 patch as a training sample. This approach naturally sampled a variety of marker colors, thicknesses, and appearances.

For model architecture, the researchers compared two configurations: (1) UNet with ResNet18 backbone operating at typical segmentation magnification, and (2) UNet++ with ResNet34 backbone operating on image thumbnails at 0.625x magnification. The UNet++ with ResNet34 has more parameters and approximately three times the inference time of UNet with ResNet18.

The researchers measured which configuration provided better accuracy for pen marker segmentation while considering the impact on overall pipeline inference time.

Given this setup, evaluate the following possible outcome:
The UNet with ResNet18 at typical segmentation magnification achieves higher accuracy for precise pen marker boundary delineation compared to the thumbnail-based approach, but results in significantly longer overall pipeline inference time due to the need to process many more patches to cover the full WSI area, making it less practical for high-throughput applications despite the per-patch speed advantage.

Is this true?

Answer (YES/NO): NO